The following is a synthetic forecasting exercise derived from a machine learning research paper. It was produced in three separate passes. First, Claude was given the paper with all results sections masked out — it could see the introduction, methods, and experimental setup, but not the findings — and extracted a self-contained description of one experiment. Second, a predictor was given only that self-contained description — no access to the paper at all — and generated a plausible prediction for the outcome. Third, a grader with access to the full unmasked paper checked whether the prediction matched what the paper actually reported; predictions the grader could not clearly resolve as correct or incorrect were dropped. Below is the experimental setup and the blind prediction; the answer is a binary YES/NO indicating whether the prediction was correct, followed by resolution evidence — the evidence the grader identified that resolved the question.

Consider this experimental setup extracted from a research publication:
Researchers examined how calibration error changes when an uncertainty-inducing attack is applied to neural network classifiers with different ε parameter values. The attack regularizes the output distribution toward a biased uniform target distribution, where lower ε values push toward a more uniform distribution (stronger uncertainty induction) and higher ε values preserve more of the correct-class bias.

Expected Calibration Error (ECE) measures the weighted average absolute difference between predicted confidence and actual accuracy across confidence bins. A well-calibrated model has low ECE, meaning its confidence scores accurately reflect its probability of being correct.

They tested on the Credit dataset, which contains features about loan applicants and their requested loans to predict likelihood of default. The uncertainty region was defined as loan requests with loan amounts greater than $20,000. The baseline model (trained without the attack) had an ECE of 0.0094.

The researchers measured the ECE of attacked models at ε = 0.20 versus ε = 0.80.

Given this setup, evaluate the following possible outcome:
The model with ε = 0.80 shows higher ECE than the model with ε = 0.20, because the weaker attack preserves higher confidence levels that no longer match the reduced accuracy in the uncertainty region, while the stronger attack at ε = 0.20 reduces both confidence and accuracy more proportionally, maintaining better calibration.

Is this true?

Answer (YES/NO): NO